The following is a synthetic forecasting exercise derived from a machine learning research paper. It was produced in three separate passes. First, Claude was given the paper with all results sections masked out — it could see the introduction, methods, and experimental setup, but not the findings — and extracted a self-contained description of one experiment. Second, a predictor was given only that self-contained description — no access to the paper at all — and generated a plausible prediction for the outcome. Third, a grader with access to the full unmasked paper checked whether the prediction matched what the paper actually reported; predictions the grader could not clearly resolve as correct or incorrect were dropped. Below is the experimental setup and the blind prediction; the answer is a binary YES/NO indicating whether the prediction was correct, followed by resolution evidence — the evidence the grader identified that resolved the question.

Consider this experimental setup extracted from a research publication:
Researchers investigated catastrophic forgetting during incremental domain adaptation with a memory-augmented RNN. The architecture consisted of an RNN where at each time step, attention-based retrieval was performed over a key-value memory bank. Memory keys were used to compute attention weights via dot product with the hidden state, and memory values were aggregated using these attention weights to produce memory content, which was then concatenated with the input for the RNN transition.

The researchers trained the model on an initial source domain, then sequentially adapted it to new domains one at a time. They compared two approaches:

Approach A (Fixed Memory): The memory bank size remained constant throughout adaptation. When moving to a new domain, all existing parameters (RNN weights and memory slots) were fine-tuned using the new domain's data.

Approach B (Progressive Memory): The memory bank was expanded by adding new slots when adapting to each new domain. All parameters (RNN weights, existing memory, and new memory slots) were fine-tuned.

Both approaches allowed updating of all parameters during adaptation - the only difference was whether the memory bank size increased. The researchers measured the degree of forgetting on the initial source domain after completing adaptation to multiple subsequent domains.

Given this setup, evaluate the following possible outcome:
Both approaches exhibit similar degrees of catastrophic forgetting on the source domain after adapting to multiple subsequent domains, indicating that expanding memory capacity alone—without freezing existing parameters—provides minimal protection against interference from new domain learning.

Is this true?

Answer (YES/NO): NO